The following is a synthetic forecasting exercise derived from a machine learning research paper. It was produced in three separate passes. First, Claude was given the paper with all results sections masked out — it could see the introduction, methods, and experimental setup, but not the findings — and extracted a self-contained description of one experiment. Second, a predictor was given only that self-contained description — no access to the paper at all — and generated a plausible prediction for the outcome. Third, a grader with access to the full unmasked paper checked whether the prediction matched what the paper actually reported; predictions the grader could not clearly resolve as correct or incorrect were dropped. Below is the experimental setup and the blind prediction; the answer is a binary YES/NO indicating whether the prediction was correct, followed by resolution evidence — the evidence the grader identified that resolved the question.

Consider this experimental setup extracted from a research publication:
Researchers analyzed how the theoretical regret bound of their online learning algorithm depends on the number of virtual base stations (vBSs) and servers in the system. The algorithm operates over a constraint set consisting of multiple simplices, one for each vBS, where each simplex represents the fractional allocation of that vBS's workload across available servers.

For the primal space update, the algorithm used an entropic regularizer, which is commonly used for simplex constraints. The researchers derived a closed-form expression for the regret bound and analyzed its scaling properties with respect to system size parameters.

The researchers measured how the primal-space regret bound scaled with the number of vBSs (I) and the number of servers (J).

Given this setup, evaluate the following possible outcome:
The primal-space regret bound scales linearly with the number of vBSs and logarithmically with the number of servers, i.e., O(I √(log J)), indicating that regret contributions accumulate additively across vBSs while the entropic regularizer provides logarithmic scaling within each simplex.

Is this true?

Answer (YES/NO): YES